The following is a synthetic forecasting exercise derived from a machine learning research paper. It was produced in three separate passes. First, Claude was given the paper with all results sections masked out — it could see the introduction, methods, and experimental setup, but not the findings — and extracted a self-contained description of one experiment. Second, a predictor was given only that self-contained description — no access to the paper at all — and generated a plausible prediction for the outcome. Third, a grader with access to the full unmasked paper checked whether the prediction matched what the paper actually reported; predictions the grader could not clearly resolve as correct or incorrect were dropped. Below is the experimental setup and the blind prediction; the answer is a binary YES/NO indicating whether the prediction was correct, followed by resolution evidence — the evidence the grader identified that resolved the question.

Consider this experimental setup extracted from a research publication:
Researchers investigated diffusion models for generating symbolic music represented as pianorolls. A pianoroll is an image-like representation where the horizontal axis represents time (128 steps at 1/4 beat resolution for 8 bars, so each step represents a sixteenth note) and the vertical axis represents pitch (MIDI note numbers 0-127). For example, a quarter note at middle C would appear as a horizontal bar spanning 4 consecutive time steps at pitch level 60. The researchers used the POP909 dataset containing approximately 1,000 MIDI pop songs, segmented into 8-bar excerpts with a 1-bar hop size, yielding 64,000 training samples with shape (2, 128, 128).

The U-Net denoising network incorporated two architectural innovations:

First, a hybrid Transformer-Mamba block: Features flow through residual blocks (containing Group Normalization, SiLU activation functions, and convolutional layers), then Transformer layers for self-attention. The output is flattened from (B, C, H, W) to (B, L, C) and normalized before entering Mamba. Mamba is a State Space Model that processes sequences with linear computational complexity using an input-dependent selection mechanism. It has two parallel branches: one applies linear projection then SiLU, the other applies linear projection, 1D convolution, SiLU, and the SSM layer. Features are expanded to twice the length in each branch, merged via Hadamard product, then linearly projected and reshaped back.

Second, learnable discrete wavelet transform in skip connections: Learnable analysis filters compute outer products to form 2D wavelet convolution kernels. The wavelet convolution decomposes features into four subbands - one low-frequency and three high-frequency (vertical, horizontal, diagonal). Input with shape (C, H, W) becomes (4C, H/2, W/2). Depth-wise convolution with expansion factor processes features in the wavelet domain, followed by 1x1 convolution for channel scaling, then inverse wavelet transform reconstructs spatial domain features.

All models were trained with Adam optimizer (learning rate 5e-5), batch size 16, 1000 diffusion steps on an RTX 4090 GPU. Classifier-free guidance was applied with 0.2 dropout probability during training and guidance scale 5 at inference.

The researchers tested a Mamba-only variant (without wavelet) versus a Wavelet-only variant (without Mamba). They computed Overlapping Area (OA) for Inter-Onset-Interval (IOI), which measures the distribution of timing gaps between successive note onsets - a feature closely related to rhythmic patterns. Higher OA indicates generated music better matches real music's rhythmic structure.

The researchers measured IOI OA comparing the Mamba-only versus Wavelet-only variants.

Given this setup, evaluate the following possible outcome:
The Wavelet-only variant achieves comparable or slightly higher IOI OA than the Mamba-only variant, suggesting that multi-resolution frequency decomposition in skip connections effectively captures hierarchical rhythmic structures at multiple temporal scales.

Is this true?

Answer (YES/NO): YES